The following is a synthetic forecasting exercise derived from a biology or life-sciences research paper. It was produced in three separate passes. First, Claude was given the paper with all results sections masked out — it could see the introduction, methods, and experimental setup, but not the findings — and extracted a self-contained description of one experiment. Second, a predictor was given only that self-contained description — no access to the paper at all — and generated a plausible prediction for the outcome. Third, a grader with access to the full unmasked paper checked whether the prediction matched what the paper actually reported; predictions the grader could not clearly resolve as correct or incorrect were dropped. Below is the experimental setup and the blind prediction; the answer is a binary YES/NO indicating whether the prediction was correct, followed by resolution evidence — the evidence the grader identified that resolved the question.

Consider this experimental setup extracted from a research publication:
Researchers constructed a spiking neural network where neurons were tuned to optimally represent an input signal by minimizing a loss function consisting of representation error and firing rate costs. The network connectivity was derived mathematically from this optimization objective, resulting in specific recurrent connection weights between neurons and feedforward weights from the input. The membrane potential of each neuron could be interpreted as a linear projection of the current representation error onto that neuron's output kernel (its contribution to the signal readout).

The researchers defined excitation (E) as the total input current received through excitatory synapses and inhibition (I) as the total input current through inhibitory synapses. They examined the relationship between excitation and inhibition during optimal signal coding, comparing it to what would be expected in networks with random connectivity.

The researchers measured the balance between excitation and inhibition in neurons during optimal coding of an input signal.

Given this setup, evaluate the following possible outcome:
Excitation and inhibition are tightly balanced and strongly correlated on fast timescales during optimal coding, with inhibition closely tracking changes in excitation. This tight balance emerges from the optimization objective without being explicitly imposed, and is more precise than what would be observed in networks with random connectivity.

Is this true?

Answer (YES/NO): YES